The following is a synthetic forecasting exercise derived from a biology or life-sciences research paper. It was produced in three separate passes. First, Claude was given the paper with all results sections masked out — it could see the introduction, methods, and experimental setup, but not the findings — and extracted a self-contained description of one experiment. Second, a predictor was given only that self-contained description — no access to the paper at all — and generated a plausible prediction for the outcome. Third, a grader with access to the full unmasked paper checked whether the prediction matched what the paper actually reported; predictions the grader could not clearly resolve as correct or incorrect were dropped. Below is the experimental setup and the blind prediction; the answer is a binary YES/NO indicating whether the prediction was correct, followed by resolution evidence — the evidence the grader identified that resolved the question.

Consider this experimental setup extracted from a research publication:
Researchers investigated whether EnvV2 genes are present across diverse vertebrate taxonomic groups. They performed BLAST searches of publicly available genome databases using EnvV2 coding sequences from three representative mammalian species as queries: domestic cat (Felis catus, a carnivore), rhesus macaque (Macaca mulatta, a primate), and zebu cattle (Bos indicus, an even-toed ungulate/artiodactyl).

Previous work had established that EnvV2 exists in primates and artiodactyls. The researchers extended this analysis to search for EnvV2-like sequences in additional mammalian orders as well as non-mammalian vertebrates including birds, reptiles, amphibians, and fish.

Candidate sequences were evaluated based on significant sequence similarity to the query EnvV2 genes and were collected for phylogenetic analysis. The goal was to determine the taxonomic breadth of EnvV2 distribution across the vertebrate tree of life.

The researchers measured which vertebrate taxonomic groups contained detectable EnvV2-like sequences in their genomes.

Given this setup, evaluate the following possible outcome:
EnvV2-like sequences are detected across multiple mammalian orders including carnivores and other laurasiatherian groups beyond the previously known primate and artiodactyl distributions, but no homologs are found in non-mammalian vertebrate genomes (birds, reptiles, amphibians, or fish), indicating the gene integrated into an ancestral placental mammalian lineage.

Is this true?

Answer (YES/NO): NO